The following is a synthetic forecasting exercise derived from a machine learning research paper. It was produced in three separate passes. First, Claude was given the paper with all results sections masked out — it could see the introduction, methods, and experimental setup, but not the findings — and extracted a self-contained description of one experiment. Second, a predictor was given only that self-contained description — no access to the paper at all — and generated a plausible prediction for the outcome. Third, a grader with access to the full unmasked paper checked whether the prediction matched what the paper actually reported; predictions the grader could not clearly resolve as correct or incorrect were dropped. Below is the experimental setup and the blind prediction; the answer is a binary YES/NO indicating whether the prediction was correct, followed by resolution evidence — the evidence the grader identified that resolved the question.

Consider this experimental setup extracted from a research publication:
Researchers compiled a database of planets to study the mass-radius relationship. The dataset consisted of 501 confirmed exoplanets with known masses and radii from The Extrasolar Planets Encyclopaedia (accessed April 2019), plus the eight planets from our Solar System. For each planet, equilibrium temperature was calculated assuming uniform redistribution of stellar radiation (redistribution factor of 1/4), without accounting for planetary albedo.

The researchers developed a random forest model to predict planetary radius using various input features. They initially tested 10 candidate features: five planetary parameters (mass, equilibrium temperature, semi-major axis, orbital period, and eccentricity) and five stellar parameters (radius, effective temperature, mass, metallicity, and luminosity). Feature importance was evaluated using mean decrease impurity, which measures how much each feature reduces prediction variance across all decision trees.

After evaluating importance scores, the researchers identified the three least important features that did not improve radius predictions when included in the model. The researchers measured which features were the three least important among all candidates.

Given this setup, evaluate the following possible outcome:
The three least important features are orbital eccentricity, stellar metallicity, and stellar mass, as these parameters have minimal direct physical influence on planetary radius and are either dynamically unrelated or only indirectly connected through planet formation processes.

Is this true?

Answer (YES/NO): NO